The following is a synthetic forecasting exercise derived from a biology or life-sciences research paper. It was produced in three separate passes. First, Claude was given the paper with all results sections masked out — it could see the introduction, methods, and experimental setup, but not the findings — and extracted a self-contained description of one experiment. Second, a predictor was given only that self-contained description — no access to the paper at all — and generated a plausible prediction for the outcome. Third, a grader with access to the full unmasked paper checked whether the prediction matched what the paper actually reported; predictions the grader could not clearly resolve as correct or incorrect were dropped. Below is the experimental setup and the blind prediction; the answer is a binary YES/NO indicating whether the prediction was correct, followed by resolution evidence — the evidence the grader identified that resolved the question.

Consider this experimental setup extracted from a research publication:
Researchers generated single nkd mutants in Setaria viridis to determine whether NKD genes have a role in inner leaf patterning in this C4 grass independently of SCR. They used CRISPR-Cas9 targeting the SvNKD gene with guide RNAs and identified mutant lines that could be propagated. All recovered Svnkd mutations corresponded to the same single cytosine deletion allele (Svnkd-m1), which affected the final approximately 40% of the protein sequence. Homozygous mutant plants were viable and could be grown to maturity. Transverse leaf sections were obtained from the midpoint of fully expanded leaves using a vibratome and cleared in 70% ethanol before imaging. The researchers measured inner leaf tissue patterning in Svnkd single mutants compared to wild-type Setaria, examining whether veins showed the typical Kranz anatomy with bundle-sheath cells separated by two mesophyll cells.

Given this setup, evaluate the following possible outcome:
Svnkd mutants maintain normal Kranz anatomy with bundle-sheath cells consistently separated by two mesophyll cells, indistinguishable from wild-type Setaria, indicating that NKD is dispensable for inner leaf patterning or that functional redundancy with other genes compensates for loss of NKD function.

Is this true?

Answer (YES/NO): YES